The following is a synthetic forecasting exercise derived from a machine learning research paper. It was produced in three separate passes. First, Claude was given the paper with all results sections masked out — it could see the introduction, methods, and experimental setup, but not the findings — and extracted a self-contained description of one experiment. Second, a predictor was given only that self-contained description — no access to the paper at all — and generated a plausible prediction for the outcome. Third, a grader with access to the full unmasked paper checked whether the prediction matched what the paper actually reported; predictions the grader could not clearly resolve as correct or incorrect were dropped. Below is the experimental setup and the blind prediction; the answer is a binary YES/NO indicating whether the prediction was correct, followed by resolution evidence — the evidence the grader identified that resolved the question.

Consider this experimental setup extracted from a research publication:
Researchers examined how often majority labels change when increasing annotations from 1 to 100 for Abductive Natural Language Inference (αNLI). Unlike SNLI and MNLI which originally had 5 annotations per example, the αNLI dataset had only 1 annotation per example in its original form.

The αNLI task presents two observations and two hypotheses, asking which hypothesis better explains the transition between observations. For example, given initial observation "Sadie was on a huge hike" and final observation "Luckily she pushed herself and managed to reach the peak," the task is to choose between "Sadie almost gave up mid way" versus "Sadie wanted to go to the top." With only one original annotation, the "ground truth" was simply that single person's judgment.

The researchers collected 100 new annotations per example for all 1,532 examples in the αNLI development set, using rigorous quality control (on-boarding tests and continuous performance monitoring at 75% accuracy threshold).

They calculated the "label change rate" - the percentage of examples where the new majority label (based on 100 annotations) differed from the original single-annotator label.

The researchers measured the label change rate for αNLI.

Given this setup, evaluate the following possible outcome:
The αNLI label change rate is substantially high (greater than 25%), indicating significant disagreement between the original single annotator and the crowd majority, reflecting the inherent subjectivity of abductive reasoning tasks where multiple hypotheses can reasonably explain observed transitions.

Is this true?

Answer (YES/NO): NO